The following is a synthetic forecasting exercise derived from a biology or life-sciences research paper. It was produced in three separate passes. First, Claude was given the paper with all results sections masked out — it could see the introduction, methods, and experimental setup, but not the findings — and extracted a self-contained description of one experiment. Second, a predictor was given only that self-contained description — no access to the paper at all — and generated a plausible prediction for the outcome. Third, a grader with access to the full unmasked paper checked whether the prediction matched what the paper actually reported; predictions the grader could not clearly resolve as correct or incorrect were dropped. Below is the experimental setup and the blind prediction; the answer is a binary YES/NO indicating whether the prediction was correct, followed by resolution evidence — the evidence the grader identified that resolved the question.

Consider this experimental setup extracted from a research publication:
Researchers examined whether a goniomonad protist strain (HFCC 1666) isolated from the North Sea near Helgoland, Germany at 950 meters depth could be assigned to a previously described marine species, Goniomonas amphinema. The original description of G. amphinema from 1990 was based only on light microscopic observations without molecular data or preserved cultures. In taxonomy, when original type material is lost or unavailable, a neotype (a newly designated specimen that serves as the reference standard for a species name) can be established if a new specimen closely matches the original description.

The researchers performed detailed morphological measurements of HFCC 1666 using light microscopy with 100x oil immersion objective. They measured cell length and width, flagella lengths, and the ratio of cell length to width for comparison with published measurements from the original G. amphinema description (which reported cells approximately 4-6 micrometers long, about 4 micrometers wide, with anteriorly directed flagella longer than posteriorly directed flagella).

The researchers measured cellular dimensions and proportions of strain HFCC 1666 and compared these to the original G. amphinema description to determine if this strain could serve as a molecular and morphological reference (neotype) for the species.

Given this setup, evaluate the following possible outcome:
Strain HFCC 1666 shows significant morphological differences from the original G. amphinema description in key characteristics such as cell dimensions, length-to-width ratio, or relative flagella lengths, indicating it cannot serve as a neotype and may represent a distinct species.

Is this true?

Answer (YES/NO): NO